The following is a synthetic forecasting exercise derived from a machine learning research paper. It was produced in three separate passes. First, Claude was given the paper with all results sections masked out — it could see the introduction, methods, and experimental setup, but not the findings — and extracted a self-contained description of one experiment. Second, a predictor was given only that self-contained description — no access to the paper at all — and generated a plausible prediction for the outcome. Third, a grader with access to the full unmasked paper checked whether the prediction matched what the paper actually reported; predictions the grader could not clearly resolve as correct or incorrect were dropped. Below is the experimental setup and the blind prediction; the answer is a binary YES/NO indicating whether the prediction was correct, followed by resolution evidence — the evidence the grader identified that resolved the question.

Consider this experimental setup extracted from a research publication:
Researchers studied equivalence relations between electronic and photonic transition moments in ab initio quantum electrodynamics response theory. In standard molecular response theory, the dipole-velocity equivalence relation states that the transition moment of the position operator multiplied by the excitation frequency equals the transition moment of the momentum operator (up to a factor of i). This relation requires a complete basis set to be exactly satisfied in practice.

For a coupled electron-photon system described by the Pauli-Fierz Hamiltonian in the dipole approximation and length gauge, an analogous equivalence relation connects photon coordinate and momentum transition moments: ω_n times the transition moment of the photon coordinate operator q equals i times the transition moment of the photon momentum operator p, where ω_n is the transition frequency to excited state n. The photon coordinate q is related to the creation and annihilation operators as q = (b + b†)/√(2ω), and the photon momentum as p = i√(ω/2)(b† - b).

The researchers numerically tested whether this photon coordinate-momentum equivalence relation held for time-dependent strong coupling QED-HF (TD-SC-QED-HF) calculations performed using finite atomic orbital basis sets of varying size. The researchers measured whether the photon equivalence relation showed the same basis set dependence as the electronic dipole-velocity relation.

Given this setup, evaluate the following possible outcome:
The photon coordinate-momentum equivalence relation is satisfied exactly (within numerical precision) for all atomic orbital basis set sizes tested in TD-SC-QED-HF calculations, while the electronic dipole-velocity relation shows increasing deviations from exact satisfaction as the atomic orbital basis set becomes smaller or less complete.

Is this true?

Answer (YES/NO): YES